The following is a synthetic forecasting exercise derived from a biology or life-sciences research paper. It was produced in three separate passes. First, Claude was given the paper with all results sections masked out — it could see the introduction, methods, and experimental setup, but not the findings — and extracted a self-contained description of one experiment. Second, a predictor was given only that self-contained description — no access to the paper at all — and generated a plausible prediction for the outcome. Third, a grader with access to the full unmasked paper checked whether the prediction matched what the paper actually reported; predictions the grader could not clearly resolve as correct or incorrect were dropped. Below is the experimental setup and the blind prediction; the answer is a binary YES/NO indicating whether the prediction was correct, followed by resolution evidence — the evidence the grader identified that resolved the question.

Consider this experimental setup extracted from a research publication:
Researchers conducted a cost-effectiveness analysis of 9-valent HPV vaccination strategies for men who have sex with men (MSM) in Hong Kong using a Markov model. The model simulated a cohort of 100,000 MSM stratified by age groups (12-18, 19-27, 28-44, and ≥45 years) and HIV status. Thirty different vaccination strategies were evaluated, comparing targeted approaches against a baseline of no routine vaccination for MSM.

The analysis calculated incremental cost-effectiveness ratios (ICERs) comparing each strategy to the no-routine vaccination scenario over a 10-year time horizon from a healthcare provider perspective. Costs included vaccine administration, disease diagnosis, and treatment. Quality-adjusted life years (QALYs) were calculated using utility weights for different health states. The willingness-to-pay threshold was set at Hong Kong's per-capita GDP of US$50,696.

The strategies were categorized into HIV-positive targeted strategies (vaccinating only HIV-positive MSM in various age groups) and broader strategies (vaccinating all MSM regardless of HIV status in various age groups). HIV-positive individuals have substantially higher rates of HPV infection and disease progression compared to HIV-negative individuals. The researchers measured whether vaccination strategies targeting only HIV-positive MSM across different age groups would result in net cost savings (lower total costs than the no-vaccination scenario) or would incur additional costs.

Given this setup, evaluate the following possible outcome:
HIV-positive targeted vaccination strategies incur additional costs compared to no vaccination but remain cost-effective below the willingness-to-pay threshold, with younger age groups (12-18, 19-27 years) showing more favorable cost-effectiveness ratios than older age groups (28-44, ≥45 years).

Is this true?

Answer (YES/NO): NO